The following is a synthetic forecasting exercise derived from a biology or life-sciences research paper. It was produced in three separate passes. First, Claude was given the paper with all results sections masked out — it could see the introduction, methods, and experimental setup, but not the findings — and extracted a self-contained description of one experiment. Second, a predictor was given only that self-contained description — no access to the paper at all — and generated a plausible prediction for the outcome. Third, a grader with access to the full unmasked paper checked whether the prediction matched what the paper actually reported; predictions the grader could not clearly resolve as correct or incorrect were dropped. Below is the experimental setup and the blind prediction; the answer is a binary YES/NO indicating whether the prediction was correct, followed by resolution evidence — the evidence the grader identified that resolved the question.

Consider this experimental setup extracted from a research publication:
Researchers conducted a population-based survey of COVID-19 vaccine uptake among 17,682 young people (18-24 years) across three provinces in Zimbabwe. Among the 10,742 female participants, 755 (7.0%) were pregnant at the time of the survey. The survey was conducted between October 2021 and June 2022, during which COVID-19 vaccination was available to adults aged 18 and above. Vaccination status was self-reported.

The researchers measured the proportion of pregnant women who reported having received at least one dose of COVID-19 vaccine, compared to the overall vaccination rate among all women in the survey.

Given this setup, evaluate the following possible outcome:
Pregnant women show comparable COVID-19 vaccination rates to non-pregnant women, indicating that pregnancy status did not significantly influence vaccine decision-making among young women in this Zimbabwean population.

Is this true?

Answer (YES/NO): NO